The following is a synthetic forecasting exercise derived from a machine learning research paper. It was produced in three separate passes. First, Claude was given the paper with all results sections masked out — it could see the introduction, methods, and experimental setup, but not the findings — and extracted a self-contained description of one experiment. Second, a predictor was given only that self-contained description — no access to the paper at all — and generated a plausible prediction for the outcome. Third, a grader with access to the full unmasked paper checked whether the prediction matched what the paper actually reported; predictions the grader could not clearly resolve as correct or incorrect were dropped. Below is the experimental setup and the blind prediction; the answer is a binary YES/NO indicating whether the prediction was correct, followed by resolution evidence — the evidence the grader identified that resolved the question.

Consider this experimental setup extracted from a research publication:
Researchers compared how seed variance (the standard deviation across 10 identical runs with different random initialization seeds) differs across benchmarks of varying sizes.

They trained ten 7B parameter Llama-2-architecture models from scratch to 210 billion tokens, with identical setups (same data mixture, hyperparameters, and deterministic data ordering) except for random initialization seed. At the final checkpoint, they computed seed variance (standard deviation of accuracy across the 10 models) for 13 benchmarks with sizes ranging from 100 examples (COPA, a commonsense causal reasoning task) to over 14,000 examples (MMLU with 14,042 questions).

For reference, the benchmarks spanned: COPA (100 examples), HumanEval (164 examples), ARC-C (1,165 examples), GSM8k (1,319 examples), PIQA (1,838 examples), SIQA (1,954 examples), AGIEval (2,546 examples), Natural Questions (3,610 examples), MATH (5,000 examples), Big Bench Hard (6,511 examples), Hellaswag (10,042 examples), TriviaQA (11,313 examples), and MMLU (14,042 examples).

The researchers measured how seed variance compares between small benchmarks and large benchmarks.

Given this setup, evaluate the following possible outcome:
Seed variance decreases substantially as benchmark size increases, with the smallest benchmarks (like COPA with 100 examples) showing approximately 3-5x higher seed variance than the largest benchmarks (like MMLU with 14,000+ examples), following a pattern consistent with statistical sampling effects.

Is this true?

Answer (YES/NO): NO